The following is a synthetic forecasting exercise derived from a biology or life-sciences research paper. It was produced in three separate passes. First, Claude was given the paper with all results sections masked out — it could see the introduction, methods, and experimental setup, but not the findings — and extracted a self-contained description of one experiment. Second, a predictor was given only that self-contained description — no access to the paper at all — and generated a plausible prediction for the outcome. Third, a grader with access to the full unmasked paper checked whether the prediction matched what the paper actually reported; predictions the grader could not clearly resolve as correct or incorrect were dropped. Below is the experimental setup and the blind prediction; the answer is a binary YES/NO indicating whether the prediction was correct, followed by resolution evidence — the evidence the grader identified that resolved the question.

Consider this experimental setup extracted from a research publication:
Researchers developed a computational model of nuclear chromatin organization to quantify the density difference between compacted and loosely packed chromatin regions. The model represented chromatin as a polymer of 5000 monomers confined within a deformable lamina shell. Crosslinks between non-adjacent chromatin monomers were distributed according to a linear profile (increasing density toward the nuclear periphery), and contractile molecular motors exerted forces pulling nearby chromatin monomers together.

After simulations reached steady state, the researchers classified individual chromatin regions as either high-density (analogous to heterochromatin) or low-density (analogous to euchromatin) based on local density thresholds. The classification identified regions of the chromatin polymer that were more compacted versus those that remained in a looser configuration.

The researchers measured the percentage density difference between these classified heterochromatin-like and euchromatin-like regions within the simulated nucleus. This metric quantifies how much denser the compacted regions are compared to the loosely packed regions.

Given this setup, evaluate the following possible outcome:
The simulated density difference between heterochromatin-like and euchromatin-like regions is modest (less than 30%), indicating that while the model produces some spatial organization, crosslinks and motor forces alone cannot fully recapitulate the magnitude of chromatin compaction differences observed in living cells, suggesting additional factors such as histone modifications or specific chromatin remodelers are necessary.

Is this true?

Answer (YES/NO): NO